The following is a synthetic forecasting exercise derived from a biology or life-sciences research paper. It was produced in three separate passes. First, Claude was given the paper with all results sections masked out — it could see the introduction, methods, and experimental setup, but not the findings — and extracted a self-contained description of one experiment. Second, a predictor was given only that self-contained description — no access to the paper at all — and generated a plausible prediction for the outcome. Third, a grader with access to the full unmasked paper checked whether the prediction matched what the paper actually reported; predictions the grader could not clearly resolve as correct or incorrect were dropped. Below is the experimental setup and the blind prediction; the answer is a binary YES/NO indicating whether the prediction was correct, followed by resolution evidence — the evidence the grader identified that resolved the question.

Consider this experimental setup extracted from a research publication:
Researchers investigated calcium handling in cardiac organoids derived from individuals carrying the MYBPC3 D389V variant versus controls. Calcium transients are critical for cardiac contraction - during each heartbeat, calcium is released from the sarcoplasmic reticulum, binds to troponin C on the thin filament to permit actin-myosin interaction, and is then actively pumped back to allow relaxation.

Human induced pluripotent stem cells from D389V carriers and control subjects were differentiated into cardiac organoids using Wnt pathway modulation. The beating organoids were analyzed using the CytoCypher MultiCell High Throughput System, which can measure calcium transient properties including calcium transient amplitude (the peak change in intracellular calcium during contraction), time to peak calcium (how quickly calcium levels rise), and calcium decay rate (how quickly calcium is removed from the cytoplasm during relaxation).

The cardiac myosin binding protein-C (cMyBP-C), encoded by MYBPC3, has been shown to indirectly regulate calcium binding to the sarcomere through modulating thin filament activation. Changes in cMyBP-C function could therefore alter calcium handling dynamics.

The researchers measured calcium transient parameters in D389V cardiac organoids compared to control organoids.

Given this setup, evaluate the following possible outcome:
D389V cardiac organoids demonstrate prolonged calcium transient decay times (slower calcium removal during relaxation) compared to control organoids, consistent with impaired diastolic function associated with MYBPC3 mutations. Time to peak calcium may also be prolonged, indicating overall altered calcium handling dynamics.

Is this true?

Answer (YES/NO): NO